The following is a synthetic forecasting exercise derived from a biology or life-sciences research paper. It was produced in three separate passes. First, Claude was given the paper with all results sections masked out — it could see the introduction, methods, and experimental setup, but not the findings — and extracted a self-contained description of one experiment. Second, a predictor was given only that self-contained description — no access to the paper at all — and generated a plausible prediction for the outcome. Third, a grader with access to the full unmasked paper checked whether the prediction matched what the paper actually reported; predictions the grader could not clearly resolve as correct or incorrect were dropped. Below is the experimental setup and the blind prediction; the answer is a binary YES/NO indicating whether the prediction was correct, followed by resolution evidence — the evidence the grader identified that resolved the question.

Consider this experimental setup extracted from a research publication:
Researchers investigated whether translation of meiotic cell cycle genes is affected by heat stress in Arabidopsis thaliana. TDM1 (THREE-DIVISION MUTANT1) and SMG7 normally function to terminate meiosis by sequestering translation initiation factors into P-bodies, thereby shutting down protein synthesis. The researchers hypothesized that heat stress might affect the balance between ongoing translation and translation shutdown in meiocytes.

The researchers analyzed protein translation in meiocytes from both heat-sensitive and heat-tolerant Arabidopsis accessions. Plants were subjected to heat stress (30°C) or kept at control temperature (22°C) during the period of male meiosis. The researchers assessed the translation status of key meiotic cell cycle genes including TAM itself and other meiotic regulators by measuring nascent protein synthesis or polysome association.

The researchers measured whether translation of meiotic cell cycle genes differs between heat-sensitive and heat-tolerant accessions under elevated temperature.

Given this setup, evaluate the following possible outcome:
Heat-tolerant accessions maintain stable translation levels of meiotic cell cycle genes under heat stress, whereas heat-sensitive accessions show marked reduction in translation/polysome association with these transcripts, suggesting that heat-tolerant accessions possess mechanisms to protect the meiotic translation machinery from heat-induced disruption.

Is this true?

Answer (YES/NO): YES